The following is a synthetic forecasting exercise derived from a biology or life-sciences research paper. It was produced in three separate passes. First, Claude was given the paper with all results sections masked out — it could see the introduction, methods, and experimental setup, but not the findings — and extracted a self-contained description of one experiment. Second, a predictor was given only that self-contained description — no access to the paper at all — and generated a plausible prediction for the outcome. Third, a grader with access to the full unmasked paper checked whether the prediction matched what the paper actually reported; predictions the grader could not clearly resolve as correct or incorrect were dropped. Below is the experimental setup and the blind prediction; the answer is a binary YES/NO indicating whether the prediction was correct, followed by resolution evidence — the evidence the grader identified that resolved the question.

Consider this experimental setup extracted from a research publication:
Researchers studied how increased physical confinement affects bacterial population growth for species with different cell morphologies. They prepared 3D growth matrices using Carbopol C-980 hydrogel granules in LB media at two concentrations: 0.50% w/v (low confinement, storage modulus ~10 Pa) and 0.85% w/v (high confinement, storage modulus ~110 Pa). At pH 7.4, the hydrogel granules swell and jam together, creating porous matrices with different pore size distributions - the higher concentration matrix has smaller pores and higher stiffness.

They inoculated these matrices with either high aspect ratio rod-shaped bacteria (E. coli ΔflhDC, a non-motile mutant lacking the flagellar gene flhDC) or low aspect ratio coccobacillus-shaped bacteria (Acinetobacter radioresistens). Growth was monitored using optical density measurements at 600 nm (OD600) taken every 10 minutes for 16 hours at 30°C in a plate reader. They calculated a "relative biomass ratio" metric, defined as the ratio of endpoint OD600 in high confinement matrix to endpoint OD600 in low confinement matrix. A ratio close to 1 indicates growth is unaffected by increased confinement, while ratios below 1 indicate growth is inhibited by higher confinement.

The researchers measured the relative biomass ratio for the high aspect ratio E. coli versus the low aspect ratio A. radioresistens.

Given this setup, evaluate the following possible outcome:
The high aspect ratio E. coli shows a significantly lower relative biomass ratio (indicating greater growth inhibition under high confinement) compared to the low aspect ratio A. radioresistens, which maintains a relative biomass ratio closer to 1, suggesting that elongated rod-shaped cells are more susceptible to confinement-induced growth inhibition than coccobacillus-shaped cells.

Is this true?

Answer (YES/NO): NO